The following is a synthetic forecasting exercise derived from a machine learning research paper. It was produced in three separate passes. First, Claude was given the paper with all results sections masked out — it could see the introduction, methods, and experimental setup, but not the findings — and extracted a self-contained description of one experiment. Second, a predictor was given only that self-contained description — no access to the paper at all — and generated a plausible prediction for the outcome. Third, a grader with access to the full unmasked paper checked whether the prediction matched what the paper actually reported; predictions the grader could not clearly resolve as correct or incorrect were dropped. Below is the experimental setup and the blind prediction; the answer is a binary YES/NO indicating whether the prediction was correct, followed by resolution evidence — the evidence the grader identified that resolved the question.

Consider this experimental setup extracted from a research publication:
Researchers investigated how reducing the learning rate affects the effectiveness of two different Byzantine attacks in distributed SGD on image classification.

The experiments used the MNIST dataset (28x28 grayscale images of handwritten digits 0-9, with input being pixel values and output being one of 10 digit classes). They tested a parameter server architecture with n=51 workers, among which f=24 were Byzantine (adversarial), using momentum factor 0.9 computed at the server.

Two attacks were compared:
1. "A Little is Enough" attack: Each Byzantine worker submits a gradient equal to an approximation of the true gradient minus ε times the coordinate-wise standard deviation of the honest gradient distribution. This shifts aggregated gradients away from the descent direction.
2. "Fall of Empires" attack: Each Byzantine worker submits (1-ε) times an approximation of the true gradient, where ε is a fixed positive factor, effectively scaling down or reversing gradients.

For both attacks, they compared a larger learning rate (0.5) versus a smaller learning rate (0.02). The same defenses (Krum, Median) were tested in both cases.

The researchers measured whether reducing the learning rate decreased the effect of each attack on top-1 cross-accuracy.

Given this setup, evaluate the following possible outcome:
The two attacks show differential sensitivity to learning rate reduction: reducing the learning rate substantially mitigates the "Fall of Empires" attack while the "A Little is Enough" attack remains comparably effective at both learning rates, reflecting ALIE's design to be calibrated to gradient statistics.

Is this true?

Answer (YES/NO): NO